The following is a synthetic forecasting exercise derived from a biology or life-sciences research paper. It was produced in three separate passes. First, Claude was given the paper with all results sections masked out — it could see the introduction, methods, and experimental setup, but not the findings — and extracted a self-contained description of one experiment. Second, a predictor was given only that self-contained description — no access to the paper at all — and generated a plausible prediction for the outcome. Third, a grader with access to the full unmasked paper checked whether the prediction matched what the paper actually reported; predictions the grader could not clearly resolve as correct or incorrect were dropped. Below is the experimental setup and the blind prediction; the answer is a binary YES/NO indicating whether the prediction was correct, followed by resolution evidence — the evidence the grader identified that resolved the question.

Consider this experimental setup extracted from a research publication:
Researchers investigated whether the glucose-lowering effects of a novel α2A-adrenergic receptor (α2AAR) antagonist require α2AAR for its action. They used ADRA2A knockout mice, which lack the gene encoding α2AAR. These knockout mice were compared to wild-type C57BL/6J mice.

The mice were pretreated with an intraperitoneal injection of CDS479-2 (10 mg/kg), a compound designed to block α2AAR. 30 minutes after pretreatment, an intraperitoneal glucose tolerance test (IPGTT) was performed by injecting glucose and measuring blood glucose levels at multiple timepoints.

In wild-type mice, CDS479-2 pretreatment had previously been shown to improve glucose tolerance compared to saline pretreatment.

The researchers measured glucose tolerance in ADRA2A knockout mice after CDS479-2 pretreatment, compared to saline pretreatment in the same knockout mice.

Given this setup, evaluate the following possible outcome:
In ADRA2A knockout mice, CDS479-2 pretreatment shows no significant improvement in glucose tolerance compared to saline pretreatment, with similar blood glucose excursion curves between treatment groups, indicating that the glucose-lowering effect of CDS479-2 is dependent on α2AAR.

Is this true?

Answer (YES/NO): YES